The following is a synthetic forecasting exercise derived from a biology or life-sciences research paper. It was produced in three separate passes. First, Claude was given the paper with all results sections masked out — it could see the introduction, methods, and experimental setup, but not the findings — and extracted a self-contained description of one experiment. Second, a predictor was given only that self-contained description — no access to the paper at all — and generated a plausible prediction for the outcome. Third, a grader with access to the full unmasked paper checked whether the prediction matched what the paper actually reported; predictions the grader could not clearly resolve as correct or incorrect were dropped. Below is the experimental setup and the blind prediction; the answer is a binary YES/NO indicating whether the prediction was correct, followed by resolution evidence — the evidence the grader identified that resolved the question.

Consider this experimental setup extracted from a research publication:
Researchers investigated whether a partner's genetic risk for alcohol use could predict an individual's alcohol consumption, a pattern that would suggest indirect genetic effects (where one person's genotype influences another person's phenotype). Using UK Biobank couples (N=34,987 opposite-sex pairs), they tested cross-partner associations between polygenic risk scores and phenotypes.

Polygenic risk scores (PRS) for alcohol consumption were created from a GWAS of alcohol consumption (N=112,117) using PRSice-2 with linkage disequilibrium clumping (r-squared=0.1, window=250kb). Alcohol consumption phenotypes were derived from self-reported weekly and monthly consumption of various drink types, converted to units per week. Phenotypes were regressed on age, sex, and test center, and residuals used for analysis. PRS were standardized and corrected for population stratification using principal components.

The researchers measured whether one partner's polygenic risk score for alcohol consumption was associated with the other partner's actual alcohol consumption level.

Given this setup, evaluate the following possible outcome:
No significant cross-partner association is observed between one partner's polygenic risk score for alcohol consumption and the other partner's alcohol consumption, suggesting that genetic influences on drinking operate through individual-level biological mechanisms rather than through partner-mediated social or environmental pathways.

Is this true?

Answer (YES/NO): NO